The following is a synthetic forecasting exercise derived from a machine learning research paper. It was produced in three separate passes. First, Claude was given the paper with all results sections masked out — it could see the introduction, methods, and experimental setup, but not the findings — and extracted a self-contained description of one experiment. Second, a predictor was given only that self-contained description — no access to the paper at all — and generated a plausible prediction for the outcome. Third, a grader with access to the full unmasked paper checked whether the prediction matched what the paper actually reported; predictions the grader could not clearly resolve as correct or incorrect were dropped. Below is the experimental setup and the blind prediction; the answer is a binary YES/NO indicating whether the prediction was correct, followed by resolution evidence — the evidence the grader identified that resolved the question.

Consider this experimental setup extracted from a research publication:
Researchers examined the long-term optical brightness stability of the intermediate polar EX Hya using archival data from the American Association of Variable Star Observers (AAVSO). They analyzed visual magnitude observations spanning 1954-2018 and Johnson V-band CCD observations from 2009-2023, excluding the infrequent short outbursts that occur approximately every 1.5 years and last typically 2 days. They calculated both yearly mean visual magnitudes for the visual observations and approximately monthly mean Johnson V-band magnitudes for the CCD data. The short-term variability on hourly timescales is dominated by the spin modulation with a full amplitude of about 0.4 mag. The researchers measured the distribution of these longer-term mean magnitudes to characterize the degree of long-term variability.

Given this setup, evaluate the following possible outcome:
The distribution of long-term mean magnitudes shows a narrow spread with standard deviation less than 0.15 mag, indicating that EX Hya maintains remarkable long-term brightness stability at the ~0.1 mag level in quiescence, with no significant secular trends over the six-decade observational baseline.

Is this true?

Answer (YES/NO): YES